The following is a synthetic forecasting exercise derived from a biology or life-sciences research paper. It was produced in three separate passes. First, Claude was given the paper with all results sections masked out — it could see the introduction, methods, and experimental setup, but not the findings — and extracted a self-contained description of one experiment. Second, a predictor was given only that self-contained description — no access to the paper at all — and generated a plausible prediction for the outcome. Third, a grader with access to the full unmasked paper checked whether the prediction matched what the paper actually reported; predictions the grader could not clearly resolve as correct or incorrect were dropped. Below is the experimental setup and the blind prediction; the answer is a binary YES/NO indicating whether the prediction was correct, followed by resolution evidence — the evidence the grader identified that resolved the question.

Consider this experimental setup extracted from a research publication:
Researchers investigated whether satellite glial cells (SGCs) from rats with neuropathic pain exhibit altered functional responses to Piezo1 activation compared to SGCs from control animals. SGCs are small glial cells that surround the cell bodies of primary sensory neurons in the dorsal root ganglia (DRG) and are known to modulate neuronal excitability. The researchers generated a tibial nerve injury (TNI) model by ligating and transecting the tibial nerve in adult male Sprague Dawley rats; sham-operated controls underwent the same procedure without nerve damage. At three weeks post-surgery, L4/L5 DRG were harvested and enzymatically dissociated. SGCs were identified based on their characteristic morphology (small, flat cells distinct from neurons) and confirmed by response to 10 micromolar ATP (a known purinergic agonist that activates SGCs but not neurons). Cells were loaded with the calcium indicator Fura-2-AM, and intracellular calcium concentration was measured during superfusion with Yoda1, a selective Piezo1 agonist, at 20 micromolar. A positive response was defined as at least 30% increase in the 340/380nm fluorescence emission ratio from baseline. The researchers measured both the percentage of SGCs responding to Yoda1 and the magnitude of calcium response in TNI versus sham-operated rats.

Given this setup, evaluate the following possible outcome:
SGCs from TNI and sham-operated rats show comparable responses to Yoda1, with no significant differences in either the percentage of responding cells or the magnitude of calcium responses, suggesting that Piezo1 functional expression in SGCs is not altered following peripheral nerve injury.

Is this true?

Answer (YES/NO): NO